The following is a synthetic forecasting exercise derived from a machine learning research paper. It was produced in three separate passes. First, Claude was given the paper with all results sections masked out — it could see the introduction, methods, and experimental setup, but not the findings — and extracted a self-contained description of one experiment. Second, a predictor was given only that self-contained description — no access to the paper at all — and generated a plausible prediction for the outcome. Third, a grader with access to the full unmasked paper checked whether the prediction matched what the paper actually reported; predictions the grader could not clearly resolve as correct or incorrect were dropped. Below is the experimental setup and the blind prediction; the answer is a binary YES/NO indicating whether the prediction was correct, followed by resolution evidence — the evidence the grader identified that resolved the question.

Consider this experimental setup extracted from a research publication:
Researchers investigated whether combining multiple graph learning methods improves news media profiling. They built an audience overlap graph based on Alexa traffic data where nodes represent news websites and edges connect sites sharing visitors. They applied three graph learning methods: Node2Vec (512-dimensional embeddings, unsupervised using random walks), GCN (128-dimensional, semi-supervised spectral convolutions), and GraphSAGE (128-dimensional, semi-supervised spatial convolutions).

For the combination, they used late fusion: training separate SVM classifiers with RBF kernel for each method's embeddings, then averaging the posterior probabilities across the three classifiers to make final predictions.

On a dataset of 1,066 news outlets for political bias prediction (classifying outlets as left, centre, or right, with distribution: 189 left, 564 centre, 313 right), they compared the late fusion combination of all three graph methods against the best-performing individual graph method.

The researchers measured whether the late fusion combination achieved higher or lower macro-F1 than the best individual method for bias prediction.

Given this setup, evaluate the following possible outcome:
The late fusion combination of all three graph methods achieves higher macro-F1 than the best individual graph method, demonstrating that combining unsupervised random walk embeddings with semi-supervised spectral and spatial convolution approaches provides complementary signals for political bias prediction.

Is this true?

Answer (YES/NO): NO